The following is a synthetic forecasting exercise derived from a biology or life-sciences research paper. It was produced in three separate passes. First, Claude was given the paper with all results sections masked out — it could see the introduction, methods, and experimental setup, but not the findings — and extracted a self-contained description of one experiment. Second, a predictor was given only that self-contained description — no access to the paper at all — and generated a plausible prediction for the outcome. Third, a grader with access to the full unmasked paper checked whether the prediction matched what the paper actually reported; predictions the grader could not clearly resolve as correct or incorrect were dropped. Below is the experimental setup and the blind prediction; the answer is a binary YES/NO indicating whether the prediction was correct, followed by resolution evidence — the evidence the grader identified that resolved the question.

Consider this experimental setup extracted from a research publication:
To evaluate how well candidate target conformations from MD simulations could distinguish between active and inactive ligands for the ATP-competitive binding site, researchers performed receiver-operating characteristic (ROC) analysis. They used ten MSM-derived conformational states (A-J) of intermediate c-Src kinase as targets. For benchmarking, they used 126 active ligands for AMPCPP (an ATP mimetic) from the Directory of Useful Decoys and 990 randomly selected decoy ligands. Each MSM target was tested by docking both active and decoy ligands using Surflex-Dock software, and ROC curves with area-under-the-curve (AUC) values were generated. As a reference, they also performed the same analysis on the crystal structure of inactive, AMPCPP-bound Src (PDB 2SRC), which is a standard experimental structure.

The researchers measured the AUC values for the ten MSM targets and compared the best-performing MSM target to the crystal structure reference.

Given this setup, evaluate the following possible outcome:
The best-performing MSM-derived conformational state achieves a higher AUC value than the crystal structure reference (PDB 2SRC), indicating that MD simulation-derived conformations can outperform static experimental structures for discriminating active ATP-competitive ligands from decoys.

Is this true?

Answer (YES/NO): NO